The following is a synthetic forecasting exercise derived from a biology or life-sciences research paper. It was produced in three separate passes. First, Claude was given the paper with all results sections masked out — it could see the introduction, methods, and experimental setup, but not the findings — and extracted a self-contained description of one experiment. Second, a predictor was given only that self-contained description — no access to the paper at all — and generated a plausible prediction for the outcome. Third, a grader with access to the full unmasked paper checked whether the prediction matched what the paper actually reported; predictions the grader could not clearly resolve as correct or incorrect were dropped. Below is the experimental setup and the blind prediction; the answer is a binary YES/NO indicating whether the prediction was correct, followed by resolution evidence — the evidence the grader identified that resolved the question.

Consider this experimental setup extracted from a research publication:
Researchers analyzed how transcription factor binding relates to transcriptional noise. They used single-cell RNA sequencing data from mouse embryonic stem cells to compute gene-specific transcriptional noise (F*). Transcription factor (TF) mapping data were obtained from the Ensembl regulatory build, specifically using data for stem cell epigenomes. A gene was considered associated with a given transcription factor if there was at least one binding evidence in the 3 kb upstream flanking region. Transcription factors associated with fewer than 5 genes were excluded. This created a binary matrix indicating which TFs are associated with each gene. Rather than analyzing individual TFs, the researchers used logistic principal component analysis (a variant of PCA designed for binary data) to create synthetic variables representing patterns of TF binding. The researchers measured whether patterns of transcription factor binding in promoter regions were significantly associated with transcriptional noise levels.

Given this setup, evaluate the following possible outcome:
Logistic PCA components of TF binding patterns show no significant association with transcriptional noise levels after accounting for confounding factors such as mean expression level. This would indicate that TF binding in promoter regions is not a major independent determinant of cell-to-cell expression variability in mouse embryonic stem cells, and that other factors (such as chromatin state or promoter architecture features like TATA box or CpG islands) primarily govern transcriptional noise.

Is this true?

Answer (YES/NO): NO